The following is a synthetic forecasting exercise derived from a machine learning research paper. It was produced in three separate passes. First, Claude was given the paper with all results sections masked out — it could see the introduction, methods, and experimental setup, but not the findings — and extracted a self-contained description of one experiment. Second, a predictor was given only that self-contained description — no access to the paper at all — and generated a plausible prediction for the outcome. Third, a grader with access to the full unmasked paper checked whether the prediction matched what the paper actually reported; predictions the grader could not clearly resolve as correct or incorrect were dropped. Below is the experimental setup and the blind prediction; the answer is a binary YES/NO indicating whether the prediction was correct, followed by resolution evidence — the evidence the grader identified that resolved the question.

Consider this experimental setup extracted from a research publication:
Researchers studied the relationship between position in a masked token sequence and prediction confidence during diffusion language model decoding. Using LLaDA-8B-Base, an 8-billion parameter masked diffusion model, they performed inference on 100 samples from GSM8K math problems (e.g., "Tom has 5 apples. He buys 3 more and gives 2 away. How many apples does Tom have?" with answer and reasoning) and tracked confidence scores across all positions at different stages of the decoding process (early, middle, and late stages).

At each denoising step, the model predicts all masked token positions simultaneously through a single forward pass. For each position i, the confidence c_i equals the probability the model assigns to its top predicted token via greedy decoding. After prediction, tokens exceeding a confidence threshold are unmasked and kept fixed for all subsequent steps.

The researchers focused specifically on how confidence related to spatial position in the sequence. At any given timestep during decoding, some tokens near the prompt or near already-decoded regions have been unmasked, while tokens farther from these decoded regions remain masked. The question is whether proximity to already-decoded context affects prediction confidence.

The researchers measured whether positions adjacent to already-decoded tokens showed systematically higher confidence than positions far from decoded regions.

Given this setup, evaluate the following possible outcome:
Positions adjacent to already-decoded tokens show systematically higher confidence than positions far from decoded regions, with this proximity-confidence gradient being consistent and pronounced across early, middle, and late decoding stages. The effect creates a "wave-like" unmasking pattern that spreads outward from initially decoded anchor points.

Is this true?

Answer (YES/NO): YES